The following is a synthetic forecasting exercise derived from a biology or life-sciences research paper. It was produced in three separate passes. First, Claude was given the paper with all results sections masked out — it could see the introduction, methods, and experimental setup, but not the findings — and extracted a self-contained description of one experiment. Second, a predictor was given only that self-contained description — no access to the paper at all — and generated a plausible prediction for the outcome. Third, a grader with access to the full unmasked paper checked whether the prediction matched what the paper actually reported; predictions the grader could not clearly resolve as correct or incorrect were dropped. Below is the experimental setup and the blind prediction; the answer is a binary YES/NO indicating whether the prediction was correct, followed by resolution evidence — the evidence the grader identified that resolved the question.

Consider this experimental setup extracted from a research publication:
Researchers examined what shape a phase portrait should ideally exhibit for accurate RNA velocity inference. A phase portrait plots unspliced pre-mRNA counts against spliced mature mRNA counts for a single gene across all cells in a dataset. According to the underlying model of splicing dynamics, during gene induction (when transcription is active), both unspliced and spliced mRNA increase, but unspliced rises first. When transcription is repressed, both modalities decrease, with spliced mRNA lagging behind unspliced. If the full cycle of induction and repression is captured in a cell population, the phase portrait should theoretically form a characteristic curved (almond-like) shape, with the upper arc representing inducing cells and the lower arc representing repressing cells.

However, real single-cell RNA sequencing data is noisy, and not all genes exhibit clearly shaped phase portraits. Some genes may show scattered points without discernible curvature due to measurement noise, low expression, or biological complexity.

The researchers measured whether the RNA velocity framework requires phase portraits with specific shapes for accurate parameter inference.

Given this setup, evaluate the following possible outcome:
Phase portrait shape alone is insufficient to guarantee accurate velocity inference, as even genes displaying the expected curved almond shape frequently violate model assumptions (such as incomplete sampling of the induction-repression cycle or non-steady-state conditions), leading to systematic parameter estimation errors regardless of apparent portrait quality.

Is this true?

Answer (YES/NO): NO